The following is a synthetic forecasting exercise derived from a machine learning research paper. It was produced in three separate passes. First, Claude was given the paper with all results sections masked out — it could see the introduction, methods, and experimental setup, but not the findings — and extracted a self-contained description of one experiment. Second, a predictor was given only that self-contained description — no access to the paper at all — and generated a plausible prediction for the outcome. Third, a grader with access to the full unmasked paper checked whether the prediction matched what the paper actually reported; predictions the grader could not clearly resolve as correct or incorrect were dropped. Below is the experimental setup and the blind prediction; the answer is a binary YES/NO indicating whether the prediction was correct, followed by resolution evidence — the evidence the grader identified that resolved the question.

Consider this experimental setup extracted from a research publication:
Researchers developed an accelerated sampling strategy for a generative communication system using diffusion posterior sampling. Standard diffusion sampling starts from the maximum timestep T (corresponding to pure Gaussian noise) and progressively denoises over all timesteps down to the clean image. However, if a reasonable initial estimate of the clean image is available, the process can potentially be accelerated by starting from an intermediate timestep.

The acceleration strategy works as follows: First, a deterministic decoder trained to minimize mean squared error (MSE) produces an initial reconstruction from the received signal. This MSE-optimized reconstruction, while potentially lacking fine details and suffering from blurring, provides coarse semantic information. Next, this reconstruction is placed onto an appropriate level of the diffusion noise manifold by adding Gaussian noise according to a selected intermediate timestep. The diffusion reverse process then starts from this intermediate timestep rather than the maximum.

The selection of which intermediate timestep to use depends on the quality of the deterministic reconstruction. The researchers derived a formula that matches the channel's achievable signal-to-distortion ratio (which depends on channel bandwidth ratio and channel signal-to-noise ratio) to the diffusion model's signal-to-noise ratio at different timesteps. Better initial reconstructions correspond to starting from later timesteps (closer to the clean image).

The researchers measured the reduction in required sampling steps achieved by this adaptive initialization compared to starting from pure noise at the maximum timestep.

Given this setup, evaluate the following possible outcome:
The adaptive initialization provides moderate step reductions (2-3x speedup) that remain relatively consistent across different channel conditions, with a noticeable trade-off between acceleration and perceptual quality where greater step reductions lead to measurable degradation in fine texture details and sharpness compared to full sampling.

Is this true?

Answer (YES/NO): NO